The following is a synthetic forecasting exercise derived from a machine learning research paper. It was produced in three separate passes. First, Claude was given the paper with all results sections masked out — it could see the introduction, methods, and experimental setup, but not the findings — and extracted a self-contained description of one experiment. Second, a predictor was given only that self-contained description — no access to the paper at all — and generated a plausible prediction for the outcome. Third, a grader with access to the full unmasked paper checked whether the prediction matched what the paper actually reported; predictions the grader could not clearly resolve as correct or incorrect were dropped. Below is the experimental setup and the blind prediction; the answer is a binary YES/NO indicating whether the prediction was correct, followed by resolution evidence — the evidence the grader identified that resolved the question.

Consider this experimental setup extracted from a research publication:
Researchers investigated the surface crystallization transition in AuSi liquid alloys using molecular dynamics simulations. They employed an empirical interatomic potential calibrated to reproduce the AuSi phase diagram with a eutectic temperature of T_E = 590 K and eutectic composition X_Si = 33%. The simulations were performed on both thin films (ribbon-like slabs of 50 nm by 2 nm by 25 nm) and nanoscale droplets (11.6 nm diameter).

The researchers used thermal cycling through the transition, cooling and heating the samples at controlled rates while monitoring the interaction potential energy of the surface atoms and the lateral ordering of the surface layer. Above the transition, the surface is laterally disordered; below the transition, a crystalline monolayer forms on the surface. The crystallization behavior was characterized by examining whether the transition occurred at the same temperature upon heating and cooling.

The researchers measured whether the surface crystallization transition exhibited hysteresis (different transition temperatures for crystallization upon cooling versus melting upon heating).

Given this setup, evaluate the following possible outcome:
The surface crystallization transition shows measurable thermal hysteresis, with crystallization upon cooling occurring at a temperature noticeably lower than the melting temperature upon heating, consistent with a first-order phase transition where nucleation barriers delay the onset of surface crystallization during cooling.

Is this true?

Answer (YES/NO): YES